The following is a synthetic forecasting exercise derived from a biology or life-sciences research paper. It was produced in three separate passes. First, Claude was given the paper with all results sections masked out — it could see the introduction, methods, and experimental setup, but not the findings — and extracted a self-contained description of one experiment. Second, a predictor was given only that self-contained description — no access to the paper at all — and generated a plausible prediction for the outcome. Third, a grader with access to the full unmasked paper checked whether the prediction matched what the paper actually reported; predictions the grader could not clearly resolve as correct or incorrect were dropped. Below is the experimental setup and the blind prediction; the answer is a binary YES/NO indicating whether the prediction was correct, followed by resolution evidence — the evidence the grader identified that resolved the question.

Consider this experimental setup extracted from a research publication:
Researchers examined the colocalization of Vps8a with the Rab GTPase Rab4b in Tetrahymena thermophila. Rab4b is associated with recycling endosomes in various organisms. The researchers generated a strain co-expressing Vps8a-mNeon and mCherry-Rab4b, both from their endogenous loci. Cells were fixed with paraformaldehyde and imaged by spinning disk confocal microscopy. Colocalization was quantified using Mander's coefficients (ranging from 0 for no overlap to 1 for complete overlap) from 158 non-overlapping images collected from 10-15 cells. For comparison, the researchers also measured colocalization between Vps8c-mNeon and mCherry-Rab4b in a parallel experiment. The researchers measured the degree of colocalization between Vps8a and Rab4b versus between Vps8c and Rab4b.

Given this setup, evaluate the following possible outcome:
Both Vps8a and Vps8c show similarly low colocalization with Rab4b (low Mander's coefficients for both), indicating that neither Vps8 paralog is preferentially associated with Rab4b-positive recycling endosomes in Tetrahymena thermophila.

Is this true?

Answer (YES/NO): NO